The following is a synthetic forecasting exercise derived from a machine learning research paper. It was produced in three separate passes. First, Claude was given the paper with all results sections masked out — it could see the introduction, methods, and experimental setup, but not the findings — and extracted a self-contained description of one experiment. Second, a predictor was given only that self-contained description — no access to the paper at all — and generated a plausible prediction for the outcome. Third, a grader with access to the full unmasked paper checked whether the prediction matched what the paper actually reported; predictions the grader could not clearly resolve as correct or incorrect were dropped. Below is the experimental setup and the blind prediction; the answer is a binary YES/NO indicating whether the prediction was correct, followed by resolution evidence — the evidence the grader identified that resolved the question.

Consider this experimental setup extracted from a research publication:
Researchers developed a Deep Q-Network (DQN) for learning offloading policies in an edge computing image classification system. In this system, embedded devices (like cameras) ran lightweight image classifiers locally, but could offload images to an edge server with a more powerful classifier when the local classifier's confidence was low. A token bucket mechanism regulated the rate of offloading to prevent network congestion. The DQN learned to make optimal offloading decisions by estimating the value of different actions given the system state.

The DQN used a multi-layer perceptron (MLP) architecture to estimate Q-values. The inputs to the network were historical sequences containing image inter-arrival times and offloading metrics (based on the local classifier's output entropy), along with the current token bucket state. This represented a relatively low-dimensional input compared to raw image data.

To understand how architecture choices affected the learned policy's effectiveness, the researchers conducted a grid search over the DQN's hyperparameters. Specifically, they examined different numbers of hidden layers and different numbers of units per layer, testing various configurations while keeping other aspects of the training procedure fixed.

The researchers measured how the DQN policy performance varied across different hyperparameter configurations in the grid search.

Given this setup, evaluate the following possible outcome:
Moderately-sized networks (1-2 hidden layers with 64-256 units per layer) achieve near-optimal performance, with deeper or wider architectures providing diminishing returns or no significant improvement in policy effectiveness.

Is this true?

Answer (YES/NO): NO